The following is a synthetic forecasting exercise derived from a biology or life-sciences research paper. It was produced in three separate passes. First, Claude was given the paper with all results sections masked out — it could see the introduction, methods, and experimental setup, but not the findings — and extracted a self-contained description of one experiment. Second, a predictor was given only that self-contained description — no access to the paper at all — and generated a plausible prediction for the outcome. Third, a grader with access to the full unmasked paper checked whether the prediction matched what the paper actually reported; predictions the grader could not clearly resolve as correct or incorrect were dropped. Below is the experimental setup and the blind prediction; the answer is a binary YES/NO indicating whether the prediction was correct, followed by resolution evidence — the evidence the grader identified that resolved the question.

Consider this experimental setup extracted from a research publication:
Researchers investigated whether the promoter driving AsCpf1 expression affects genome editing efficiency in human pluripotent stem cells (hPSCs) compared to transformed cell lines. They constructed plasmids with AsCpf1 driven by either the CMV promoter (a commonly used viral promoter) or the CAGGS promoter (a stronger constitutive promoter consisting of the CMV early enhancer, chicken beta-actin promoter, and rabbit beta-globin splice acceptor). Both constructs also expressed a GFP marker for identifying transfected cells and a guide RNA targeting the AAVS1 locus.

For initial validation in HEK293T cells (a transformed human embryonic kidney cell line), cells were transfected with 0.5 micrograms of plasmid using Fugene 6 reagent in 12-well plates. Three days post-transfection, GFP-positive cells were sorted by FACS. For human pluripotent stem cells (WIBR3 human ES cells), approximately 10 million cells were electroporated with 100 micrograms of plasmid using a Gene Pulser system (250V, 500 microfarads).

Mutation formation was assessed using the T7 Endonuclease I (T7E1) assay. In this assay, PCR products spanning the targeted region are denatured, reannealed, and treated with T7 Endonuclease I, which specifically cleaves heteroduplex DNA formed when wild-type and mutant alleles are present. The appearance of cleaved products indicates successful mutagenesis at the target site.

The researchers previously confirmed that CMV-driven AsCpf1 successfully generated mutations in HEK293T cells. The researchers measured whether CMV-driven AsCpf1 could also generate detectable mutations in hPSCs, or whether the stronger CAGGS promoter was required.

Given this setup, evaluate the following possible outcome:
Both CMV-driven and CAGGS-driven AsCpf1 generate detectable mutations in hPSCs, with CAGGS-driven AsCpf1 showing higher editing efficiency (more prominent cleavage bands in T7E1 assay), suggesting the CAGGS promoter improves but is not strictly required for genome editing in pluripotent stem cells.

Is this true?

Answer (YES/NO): NO